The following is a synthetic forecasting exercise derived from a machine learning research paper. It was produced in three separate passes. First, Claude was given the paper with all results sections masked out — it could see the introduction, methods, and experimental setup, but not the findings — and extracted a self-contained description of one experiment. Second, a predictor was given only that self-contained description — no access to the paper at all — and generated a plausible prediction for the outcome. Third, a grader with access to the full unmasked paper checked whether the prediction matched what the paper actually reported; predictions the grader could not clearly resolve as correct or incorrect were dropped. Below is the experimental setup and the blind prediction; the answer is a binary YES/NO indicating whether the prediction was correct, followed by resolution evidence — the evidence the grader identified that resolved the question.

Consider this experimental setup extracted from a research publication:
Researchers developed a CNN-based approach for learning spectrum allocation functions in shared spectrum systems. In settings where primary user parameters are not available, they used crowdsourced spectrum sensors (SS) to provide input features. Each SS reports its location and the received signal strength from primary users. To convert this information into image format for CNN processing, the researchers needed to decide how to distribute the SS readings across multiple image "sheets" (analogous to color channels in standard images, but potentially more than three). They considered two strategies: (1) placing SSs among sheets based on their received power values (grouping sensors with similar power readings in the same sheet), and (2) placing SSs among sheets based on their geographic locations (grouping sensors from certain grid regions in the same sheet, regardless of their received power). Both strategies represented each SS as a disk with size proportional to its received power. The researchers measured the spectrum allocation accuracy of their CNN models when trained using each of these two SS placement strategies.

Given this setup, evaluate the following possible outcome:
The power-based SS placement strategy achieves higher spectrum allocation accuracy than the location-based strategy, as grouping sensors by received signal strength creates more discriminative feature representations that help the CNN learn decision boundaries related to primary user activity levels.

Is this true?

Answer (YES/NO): NO